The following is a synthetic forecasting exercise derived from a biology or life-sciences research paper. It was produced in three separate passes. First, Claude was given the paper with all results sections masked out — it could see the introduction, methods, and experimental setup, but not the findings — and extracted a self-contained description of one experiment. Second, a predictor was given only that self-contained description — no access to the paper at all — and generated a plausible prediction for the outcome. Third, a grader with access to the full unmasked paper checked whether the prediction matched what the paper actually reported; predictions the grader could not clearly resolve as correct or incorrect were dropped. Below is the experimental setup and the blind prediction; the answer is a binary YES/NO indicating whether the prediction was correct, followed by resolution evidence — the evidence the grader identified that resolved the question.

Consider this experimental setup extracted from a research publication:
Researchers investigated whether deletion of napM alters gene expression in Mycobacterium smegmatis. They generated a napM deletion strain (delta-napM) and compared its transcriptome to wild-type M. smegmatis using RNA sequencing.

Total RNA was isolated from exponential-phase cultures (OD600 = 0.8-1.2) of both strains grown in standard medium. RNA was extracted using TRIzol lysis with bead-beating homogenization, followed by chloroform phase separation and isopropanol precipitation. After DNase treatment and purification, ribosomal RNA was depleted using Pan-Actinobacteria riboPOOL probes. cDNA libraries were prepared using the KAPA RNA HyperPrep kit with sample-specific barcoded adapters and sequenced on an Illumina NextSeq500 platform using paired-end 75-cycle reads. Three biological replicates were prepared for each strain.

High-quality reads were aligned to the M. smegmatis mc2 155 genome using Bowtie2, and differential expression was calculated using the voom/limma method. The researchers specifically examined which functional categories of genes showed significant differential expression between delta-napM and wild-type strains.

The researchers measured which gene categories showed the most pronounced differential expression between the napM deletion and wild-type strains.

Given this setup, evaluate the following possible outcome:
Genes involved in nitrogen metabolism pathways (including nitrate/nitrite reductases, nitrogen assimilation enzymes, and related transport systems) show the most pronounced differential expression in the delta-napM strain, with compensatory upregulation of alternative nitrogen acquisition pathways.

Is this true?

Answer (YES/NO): NO